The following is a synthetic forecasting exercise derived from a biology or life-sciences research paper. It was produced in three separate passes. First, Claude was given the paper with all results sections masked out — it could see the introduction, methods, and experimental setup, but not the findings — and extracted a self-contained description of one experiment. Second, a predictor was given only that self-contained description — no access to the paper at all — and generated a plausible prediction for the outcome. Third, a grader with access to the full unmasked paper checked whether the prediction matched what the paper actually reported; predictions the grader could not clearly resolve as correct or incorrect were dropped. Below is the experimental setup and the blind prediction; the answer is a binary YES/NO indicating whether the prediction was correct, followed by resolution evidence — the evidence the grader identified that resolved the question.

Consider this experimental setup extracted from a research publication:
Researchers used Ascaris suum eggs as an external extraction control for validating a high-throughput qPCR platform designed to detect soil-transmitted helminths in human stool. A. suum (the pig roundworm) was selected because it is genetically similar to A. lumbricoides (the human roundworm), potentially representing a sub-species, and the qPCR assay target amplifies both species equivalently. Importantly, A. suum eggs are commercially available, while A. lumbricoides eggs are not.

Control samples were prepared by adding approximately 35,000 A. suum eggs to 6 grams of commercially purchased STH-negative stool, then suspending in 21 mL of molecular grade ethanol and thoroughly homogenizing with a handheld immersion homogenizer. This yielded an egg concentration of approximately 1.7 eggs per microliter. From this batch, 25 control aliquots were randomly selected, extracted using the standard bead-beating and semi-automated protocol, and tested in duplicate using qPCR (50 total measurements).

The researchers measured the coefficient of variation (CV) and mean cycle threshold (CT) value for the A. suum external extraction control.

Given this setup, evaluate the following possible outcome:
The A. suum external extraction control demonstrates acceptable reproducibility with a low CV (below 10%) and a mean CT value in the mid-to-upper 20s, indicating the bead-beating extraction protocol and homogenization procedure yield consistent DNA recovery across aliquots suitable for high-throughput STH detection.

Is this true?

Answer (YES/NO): NO